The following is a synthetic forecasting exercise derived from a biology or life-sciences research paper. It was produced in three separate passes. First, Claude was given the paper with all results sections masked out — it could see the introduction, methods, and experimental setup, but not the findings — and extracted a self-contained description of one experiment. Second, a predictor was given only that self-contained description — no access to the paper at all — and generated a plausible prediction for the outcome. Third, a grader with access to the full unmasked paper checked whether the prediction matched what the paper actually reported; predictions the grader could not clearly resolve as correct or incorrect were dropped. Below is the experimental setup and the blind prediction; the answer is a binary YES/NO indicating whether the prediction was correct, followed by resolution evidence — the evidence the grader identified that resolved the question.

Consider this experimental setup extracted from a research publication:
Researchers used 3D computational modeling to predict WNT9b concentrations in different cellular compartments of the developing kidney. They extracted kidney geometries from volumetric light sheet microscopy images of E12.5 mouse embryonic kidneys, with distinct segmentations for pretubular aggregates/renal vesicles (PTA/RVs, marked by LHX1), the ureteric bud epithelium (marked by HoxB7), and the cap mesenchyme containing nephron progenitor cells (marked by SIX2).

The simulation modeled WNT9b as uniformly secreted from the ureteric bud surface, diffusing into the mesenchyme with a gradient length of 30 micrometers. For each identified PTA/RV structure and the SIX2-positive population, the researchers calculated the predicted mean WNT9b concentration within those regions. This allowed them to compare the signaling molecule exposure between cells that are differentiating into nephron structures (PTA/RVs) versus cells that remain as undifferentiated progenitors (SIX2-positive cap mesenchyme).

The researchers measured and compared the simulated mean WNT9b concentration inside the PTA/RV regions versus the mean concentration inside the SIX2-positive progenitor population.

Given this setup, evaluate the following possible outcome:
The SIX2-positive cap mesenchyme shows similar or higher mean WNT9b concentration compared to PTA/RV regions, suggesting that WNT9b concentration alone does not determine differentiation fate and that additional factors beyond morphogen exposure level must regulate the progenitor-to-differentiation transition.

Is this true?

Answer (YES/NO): NO